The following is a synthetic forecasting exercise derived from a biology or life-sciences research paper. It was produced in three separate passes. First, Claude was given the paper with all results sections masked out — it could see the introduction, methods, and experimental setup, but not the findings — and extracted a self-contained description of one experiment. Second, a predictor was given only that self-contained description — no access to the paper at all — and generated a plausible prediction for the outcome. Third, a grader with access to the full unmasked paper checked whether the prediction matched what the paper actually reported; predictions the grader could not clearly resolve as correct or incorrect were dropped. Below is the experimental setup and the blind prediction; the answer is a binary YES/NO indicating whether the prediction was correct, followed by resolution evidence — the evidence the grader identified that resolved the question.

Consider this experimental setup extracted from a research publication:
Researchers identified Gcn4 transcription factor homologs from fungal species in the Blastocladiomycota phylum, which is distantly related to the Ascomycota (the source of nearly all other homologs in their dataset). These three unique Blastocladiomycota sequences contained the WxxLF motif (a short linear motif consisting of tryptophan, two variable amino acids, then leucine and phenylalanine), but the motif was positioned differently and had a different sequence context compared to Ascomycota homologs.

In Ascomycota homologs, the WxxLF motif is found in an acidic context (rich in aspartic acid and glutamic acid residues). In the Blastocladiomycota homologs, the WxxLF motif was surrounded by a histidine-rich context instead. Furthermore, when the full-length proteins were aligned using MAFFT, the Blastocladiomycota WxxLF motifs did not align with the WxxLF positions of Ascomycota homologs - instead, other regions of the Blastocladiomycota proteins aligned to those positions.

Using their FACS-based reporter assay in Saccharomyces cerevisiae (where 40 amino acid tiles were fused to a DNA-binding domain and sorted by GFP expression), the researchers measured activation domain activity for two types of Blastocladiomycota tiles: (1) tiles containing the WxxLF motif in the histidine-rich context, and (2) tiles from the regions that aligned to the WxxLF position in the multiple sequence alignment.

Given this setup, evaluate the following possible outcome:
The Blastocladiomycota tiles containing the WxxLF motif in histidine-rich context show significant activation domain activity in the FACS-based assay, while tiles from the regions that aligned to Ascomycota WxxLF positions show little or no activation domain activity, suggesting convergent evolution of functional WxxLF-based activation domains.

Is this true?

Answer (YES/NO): YES